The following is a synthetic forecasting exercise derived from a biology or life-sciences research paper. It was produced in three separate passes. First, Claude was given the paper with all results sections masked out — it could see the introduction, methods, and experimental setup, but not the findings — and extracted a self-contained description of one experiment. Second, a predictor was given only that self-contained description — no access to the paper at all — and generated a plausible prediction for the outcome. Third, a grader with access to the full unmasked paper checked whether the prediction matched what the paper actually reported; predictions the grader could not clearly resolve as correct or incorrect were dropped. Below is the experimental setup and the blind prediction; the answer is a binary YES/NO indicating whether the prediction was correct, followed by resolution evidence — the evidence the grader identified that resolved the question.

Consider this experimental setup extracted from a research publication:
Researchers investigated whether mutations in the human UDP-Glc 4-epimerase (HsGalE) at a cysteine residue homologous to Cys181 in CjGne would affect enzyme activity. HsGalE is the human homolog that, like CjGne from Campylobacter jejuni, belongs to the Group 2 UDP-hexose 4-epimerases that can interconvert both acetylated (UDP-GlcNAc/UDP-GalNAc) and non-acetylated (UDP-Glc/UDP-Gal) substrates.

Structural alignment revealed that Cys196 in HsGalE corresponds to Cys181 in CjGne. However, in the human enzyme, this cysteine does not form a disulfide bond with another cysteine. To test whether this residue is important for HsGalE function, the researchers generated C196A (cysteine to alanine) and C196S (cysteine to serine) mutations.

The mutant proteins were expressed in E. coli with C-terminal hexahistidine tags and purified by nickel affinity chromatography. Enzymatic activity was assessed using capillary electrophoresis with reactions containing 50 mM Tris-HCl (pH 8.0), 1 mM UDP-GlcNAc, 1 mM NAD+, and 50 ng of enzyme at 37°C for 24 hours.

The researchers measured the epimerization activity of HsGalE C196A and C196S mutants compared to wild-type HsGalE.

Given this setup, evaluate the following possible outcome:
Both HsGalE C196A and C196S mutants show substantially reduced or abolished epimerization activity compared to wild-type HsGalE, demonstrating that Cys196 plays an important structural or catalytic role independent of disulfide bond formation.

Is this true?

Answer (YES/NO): NO